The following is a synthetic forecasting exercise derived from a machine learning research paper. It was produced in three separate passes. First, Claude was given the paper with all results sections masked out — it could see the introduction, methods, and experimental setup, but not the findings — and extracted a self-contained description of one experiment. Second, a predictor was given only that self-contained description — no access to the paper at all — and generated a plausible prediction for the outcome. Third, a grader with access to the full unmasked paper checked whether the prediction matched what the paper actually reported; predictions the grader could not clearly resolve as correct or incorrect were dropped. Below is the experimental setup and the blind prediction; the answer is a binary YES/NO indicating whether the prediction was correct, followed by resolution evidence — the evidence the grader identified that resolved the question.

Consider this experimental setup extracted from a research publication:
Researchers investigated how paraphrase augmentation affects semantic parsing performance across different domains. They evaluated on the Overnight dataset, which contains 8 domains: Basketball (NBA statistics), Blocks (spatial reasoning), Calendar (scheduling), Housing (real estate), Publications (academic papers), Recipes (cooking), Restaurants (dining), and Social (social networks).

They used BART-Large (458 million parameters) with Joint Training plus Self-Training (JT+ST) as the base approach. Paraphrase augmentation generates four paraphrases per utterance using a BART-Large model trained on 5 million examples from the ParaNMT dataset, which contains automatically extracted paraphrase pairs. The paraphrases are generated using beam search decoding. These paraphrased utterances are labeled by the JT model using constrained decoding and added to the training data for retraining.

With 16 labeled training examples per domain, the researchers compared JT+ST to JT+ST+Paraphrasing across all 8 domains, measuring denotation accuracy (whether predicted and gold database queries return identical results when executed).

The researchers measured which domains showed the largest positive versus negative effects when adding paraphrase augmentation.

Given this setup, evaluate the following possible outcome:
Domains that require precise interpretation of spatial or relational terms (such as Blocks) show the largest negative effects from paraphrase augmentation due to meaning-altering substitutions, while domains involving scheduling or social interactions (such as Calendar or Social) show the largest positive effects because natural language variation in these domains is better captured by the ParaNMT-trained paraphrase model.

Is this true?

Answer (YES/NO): NO